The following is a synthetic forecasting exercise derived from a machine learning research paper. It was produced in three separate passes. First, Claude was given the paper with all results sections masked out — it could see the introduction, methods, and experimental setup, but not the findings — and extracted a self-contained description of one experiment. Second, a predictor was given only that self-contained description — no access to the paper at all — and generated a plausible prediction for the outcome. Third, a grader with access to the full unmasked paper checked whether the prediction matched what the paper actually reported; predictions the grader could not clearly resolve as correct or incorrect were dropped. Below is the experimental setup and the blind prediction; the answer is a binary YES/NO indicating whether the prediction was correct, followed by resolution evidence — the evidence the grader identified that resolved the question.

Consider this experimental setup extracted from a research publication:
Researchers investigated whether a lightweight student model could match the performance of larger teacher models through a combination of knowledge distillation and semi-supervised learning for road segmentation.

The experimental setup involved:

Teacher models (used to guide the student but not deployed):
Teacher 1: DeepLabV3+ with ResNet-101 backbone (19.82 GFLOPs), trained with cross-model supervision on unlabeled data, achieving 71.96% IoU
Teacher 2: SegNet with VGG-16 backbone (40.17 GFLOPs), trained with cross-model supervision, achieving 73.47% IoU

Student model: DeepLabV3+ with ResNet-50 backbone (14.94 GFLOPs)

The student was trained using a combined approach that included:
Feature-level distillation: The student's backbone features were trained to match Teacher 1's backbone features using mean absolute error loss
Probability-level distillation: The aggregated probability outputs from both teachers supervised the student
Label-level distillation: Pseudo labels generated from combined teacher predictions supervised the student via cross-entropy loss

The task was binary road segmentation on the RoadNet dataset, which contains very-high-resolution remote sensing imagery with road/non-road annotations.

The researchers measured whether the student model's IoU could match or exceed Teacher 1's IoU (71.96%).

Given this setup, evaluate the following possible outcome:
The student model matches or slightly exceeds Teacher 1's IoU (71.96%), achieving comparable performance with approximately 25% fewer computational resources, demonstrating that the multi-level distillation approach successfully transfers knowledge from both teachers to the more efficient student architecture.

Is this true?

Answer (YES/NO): NO